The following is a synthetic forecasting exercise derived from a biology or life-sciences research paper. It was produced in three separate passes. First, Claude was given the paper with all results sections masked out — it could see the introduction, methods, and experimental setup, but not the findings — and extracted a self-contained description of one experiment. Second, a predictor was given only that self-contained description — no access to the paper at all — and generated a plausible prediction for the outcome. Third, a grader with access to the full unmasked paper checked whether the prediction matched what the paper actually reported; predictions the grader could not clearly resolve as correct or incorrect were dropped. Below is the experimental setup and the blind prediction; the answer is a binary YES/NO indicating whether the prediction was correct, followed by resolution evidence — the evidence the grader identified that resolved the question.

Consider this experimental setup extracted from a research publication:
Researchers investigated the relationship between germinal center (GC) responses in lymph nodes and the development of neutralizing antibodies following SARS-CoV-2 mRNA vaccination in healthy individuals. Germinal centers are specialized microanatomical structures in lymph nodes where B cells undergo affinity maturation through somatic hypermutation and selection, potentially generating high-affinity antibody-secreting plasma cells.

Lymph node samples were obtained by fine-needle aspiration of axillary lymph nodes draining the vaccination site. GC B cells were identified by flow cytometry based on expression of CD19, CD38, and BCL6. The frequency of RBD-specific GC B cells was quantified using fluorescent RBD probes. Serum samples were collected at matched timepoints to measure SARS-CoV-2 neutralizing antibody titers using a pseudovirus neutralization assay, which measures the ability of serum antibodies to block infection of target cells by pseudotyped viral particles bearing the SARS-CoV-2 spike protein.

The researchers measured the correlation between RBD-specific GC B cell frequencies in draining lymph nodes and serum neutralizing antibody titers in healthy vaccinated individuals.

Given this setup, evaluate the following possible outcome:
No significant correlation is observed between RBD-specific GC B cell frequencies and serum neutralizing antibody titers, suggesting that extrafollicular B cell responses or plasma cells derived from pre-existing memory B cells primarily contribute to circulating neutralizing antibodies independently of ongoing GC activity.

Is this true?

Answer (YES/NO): NO